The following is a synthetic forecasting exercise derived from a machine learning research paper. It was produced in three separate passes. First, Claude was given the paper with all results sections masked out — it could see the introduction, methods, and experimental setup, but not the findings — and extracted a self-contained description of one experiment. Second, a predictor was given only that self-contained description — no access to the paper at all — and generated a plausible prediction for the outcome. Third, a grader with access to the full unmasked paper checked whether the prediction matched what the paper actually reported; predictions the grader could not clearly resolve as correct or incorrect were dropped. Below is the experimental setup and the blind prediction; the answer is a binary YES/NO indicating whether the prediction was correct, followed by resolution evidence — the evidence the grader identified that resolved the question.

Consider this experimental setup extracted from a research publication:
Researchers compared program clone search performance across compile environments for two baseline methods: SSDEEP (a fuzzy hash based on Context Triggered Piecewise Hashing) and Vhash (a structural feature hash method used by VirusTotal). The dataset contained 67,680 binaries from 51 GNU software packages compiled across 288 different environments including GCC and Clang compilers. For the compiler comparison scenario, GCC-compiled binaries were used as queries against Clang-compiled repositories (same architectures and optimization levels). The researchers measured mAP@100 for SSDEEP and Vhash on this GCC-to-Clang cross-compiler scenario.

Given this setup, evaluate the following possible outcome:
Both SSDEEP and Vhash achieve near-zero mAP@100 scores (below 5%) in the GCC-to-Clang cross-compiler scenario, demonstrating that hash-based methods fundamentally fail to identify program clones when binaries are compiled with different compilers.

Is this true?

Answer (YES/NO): YES